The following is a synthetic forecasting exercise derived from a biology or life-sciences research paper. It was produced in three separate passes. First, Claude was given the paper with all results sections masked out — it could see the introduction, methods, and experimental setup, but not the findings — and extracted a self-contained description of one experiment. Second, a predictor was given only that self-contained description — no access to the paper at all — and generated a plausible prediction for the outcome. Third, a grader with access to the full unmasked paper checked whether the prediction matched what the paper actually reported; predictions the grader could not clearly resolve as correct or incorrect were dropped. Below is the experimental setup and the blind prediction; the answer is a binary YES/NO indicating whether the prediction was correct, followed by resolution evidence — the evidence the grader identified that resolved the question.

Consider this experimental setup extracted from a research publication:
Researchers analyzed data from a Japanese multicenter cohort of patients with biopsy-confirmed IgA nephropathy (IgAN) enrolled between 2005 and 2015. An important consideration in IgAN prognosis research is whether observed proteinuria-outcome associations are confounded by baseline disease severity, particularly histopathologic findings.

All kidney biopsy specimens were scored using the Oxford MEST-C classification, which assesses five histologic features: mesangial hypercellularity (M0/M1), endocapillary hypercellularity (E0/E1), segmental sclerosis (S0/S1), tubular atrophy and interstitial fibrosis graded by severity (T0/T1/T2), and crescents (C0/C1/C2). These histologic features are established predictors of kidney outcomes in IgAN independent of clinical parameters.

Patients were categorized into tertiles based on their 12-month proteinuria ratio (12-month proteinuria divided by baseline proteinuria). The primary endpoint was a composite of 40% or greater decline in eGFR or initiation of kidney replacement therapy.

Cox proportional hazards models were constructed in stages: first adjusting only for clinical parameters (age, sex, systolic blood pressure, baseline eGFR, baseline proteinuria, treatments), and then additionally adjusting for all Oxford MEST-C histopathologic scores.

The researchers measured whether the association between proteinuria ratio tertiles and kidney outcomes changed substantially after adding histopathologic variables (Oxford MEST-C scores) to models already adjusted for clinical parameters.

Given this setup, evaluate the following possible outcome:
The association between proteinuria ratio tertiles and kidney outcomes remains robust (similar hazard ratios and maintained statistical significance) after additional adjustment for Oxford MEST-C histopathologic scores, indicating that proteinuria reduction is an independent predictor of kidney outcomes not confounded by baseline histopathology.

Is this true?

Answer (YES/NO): YES